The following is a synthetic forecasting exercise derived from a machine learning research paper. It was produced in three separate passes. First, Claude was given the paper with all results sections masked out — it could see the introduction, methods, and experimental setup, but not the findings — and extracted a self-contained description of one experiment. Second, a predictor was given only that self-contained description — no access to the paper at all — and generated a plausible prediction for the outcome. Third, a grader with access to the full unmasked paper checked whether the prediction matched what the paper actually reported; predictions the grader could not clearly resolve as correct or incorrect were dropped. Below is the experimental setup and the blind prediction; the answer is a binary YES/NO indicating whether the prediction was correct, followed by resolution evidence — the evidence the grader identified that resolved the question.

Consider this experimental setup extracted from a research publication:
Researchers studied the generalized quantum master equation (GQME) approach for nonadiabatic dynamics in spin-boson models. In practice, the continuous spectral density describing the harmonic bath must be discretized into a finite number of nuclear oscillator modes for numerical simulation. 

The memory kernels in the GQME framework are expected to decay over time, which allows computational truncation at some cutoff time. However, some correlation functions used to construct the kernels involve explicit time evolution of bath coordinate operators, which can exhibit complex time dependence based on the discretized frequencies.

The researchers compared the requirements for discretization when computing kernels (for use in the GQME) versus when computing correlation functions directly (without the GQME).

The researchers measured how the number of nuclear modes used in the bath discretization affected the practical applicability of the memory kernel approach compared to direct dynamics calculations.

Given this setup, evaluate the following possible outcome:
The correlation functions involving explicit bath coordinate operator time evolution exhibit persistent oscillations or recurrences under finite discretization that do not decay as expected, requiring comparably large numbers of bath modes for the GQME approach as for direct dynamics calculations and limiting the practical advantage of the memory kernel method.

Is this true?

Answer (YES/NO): NO